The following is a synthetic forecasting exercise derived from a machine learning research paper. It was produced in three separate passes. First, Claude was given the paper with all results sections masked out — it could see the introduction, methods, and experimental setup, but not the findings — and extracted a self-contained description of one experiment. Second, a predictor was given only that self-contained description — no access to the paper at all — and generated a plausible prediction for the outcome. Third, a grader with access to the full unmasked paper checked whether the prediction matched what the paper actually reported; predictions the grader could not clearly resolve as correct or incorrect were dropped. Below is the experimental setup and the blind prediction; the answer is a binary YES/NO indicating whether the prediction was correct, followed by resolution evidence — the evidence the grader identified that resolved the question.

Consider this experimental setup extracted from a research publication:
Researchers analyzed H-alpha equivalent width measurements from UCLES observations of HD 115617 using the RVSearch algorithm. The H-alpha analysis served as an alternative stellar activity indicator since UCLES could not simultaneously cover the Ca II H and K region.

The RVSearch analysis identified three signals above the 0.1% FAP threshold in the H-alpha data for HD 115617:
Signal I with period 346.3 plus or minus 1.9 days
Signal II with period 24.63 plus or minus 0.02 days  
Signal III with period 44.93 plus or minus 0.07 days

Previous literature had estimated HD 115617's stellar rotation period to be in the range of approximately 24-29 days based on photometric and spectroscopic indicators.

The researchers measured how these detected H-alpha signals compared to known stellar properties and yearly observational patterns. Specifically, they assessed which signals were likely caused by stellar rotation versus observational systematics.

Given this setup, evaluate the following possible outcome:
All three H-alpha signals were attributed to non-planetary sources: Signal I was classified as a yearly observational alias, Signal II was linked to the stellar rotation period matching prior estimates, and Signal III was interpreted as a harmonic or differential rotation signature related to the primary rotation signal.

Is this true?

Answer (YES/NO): NO